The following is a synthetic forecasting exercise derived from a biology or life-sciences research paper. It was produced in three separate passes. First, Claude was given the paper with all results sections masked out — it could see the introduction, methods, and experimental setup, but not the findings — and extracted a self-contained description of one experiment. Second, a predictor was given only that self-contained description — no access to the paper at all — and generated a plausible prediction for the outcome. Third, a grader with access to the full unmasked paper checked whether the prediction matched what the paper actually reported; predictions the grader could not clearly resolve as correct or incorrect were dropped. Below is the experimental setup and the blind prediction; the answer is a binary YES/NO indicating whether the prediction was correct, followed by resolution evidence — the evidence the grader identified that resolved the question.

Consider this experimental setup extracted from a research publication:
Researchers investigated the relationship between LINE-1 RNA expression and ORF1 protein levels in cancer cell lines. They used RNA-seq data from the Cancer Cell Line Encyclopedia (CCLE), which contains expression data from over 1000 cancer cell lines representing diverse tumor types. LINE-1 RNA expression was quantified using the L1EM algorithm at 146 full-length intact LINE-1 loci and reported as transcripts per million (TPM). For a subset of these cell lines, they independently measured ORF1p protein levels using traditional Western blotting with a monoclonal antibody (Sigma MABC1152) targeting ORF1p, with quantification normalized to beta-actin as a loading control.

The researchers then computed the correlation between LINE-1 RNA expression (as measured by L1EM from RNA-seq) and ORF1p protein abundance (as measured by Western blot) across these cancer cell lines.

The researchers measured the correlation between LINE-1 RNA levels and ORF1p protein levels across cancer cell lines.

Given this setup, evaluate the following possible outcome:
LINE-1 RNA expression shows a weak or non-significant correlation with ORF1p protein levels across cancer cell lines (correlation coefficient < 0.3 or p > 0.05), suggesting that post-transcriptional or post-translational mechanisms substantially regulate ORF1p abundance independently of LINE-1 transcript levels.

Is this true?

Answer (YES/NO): NO